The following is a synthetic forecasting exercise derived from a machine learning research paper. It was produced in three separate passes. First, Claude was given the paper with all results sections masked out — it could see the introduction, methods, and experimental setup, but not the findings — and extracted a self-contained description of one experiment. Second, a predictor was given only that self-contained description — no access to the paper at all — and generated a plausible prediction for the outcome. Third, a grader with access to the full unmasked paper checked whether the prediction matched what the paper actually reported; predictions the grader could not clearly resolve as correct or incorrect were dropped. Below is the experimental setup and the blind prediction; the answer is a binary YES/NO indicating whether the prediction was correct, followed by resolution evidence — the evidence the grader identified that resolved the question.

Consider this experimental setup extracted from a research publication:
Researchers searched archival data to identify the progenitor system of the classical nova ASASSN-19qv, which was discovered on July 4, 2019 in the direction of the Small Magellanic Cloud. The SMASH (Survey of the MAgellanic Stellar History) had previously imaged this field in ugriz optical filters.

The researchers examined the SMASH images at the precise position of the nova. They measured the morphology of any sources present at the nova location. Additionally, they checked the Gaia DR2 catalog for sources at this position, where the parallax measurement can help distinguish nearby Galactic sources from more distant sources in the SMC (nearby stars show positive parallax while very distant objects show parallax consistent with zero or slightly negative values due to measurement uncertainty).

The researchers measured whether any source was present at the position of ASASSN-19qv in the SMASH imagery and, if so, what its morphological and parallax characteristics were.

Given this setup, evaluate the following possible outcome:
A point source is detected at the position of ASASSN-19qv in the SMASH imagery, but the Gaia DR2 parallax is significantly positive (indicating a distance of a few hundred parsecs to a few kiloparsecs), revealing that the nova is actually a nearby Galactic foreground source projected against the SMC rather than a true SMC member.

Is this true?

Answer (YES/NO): NO